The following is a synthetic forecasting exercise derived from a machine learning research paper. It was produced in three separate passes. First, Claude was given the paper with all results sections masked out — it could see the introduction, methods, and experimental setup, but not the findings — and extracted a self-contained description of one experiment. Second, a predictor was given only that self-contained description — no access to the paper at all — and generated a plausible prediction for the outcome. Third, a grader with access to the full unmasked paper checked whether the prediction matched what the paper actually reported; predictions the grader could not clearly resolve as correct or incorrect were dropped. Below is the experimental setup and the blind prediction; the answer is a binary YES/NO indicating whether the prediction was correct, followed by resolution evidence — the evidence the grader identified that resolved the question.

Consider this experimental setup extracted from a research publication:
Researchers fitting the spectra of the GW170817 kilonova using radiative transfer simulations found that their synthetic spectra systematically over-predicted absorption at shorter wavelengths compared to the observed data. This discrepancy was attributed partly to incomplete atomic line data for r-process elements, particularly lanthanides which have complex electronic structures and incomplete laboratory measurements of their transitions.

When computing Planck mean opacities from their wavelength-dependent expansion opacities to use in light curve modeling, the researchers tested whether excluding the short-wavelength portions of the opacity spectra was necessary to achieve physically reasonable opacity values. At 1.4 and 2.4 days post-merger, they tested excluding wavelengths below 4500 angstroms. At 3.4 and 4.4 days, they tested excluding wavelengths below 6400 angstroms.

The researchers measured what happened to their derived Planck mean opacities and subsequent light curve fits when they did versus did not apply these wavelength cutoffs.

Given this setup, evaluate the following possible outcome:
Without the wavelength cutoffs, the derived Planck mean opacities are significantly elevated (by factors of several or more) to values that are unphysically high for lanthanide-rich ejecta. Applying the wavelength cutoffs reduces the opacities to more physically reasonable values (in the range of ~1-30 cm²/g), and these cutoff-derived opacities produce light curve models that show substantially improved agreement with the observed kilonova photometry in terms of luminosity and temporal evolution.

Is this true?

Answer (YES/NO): YES